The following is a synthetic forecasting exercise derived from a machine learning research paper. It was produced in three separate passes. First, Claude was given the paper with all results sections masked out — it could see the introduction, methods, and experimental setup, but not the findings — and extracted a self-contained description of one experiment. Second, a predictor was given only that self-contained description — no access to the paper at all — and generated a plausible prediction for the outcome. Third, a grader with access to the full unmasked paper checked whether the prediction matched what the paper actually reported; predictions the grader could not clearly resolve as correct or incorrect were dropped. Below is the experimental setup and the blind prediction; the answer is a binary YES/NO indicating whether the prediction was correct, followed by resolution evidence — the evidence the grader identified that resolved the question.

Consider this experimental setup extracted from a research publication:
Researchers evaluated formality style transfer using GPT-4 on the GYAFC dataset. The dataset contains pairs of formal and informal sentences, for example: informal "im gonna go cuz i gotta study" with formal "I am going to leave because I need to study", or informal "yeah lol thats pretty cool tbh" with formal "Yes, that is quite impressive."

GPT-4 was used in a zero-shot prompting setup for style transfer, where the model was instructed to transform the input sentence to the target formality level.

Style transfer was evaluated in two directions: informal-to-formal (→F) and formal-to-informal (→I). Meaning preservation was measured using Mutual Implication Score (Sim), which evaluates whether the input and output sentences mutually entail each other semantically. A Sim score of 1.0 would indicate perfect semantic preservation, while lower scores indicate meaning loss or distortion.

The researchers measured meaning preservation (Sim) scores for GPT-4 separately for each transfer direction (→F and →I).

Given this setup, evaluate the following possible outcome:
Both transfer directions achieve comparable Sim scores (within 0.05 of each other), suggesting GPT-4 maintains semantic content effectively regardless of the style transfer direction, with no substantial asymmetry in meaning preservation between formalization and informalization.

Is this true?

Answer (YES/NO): YES